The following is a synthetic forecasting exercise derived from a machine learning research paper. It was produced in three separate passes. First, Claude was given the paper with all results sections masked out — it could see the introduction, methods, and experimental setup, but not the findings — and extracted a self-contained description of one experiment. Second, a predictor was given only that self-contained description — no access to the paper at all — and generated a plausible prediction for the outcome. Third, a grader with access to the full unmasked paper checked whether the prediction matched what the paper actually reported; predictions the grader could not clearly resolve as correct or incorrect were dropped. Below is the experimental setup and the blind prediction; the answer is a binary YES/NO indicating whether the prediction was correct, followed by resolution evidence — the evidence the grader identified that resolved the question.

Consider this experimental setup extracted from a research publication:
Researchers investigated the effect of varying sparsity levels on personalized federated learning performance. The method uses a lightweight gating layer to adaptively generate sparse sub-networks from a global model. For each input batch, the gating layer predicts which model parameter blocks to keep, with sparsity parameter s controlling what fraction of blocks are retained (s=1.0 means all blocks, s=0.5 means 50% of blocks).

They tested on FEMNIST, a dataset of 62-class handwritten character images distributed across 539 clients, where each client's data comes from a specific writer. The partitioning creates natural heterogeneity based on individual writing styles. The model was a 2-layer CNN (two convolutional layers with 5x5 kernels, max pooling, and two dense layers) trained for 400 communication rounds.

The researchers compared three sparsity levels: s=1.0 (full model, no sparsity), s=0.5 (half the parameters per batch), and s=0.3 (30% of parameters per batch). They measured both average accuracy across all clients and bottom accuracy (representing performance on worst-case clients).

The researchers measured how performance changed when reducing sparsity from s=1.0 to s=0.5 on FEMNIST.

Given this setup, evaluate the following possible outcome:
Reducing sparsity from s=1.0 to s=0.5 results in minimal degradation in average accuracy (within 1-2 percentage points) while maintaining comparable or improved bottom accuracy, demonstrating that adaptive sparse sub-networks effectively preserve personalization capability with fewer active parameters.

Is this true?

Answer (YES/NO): NO